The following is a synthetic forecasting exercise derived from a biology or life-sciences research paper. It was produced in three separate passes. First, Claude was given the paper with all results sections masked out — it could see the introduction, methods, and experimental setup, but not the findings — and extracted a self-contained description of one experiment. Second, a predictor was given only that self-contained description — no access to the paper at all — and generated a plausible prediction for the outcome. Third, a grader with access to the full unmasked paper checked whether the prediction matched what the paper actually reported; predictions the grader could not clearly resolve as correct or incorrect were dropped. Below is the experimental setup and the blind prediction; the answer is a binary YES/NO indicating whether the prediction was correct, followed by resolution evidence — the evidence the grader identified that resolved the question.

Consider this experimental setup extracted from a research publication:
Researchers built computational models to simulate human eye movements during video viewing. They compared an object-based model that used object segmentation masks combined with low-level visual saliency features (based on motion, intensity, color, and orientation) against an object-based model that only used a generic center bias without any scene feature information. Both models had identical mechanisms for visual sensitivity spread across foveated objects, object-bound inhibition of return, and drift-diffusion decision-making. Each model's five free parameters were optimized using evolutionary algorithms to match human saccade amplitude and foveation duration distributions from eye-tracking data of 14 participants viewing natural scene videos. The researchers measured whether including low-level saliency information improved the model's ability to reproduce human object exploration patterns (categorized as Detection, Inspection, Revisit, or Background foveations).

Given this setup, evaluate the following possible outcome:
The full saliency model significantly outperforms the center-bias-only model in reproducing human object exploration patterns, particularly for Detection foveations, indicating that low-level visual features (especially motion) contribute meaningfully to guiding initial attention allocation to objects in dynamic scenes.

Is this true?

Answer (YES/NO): NO